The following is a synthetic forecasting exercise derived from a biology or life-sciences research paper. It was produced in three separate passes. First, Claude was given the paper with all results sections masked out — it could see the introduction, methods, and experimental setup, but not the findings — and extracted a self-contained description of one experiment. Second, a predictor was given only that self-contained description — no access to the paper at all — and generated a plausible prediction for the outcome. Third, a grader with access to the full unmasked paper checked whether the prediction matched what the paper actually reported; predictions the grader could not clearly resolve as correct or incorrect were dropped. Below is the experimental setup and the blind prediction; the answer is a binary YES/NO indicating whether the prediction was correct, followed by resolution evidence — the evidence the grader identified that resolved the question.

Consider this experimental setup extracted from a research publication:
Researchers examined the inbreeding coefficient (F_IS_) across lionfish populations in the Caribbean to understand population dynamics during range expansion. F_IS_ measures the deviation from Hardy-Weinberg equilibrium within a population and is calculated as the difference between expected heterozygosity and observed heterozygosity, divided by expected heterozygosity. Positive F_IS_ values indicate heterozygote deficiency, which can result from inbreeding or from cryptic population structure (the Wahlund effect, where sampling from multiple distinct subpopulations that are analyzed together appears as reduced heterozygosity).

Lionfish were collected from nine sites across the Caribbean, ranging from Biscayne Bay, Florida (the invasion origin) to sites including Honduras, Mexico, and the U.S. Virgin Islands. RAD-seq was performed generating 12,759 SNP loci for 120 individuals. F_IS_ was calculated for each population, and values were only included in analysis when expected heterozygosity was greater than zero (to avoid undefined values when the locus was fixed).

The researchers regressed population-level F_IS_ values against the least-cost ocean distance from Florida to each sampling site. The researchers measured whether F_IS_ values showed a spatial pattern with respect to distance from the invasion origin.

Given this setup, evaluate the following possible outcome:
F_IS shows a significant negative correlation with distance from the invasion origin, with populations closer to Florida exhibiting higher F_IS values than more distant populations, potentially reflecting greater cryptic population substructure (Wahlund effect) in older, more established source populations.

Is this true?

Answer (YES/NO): NO